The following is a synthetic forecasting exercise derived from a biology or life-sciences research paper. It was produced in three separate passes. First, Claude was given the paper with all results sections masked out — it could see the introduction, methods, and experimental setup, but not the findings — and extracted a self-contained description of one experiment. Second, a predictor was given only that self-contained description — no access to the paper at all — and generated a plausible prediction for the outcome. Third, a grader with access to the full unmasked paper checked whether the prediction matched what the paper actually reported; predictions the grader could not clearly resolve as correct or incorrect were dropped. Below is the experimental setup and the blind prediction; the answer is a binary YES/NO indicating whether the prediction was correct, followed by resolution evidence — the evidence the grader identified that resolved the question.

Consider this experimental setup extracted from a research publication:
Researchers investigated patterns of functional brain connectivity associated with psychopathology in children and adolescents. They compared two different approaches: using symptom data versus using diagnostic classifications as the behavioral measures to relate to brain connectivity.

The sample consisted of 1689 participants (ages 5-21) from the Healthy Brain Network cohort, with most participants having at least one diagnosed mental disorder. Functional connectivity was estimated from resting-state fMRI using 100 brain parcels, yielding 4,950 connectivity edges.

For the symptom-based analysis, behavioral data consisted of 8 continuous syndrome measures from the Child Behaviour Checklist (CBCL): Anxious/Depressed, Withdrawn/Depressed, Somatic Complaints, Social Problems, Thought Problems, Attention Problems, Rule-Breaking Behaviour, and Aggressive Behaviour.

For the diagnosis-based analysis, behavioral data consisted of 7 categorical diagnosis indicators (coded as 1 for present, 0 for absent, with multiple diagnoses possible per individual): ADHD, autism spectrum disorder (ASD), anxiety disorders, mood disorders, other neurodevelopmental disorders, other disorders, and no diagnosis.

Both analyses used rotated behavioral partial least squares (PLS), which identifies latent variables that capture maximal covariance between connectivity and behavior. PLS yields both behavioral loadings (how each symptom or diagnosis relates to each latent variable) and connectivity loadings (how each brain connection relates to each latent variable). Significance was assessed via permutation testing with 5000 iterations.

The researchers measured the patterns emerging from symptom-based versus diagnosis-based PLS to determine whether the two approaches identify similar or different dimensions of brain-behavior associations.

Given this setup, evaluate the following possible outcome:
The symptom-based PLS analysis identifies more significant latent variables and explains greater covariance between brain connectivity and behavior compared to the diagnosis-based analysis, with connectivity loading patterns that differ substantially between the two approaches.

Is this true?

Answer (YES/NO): NO